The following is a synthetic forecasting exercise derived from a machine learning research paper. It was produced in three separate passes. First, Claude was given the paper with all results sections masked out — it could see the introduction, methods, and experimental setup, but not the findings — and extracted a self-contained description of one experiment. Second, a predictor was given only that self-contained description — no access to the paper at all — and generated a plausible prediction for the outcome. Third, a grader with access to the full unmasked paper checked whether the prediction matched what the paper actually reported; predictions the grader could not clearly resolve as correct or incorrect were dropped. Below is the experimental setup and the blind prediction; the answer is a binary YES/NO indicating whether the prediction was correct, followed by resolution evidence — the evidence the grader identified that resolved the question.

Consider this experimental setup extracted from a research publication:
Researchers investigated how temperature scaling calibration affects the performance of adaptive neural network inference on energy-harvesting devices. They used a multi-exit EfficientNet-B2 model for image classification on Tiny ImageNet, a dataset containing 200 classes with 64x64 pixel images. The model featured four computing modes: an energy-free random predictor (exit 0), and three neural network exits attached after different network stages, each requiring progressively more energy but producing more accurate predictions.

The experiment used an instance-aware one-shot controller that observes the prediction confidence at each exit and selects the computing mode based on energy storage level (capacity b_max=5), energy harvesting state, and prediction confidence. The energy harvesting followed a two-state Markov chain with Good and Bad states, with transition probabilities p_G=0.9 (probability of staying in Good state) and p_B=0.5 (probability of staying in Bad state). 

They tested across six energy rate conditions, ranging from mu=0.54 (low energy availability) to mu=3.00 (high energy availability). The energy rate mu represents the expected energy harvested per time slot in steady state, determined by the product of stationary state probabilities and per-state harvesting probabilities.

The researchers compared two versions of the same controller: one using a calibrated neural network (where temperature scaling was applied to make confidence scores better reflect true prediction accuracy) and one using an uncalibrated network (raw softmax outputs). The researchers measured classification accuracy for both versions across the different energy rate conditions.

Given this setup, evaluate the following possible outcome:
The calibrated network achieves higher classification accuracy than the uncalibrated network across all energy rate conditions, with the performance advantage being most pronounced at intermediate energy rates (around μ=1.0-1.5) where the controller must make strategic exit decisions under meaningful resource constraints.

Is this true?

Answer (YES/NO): NO